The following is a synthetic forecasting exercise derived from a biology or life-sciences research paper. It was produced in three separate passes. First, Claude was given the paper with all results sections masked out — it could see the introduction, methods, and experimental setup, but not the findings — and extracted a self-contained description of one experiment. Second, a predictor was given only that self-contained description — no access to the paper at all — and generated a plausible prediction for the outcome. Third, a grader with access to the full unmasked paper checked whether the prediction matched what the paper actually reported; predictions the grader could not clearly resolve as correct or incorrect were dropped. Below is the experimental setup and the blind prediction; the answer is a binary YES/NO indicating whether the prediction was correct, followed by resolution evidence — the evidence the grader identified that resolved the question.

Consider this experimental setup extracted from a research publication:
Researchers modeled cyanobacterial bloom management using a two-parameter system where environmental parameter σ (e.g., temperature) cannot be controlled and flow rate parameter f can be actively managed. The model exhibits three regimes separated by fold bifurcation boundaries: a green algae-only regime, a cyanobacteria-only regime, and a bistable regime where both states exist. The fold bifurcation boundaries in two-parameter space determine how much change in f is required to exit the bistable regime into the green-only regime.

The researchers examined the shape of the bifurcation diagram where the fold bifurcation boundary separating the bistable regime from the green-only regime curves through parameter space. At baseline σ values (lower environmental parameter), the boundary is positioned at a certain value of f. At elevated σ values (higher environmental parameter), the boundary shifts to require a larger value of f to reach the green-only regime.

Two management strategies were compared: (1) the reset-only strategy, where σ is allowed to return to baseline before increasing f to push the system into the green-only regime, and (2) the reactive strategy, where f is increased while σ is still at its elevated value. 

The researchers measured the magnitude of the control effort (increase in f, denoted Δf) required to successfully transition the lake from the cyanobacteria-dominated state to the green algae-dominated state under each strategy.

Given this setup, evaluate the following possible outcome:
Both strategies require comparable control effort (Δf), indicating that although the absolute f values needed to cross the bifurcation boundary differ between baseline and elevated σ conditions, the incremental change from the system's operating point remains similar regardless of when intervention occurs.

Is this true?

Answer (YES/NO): NO